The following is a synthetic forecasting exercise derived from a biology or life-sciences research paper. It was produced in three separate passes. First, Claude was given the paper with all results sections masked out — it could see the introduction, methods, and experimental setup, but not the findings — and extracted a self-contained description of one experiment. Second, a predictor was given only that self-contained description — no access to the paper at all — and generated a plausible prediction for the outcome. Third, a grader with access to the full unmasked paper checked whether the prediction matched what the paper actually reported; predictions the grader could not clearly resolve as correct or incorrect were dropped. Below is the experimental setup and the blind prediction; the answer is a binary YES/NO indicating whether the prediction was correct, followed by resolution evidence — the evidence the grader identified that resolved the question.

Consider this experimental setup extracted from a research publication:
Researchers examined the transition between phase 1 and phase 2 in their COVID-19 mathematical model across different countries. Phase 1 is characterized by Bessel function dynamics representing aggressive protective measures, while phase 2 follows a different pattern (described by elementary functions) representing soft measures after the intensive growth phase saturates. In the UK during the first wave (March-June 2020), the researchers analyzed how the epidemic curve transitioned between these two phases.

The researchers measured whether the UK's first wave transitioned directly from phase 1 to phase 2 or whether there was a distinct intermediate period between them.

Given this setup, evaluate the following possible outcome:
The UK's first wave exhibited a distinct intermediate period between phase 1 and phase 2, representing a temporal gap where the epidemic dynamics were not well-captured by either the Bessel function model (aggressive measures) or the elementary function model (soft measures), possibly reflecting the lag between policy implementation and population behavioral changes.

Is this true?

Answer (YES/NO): YES